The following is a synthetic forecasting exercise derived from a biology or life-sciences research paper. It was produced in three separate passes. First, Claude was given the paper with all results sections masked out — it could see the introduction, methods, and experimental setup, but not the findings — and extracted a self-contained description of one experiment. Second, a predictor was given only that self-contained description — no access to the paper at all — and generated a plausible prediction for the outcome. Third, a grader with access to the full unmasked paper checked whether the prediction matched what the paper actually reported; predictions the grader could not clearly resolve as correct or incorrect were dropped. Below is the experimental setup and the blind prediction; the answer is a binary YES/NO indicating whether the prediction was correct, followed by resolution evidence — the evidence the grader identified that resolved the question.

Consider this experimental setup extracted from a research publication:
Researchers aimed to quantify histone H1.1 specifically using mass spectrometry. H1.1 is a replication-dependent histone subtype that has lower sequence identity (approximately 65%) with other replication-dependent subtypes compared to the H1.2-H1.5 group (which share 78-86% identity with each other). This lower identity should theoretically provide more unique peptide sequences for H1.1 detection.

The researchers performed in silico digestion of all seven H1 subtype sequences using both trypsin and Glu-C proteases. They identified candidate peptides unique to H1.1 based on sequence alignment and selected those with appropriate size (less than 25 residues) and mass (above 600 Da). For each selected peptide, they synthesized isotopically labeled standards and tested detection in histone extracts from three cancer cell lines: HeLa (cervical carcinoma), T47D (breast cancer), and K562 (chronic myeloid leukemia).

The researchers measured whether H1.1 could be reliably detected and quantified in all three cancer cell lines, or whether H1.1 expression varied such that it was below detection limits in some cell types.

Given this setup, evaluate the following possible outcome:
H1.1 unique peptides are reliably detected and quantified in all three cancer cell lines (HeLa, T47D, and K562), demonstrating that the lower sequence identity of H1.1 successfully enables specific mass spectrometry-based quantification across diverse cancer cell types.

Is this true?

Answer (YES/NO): NO